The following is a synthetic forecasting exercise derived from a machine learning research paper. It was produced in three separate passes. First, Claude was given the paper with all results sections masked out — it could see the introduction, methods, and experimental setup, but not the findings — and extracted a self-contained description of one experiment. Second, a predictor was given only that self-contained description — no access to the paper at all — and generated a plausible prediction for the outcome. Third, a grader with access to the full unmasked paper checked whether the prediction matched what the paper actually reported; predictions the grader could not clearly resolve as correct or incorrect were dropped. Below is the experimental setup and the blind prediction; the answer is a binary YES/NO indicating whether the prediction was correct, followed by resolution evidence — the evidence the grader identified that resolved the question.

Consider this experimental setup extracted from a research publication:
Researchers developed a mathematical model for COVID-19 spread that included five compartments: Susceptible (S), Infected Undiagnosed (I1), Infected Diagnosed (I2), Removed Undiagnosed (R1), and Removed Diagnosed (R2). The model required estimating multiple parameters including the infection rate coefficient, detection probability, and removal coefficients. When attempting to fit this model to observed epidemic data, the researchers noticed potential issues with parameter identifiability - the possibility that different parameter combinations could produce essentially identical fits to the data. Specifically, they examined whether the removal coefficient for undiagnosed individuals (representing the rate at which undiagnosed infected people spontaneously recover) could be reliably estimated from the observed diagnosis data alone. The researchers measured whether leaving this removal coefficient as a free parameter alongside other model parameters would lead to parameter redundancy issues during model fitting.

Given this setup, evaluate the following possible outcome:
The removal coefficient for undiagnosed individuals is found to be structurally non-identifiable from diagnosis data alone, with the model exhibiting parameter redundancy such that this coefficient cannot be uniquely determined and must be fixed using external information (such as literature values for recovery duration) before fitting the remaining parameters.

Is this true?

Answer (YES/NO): YES